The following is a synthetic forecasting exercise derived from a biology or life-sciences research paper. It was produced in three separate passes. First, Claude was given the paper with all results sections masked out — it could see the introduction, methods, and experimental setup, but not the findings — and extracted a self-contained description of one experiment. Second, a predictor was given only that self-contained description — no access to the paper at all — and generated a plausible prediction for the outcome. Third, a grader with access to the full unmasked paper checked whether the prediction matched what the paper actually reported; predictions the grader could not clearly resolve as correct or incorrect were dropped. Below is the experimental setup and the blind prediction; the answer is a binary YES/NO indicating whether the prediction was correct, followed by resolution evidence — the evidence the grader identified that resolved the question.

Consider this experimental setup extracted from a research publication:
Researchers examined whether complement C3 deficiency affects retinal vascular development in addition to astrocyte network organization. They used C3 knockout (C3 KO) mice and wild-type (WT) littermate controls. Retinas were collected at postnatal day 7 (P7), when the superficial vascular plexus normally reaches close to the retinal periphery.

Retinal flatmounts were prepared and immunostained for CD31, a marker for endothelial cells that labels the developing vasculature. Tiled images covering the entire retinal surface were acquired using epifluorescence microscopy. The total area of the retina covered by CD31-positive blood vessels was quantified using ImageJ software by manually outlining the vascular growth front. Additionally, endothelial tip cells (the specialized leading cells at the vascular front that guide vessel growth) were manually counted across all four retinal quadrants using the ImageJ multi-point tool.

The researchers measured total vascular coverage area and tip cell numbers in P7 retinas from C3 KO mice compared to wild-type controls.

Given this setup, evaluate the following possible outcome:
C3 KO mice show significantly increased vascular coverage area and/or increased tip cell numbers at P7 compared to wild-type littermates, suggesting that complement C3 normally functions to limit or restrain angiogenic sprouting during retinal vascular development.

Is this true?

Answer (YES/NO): YES